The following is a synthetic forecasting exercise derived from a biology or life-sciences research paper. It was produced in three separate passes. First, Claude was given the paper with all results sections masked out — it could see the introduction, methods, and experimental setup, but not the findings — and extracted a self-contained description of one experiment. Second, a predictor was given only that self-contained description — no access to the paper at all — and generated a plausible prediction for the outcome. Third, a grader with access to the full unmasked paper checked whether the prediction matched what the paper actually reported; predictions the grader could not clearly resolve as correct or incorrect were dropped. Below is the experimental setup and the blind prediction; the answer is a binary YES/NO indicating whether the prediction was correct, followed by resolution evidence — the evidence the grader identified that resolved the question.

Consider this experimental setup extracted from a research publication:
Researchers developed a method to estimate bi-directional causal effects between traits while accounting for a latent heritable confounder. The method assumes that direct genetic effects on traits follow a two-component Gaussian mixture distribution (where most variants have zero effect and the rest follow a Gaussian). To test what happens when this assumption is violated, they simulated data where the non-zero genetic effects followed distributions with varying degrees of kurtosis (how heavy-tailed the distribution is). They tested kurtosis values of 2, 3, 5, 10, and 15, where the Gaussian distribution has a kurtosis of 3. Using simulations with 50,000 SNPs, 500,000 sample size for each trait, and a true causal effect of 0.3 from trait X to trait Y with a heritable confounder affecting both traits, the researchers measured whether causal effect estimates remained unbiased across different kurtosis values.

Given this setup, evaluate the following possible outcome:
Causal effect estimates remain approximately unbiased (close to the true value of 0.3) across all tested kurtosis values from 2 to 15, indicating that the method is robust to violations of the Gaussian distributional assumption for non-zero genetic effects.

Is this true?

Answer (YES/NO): YES